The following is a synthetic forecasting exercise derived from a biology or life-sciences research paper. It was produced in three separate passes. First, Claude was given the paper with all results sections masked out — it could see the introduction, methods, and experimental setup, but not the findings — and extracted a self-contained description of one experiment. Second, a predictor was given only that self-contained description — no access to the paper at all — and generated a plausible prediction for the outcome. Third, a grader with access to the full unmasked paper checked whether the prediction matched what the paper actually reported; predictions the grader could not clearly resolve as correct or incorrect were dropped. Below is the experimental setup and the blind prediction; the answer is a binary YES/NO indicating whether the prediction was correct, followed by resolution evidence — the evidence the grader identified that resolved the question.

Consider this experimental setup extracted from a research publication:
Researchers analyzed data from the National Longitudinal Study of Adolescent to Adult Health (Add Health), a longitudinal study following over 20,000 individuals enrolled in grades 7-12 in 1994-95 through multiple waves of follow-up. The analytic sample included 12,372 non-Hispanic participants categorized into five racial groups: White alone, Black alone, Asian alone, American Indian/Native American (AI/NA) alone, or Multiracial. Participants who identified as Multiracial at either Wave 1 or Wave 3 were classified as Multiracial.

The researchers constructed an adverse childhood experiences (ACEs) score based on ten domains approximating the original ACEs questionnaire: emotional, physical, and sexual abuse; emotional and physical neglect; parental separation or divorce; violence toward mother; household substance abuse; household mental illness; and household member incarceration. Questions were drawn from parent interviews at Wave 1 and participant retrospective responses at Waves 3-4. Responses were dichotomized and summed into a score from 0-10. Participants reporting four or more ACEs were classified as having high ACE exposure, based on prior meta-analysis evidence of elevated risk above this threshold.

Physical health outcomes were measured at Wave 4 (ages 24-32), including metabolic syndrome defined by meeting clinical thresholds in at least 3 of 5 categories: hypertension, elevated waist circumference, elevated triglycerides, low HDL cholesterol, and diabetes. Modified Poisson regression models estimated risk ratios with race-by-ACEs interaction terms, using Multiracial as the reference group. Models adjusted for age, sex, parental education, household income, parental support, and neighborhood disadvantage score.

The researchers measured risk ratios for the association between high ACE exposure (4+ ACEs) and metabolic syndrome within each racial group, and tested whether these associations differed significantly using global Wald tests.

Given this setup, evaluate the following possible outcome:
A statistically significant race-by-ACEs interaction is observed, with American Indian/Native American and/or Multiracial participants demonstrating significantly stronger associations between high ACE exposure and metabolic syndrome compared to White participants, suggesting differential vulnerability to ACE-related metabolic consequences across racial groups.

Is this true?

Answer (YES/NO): NO